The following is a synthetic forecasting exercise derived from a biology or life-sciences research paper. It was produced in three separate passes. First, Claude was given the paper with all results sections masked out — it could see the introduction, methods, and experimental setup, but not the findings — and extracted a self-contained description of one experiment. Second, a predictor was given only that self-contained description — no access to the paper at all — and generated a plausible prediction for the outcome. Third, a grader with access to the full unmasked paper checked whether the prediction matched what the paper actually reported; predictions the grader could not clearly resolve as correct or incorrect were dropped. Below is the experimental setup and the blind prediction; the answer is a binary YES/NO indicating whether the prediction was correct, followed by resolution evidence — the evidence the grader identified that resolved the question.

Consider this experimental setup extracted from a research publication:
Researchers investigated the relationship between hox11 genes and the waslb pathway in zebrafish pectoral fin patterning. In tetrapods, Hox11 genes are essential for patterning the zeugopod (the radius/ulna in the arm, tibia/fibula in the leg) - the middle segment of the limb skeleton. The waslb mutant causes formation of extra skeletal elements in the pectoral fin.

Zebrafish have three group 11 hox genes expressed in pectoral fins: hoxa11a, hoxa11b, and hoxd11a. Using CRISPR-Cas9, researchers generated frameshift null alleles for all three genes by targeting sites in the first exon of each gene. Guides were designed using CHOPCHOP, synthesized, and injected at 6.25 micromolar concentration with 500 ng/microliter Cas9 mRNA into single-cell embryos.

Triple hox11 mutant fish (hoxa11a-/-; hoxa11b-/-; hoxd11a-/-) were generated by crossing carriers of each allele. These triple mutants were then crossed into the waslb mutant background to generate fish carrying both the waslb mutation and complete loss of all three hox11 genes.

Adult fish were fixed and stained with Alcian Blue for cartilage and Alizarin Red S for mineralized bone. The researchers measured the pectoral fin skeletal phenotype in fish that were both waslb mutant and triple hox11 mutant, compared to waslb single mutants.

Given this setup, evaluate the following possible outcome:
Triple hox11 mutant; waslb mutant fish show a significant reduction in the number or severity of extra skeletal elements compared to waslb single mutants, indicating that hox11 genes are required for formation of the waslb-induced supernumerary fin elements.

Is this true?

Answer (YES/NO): YES